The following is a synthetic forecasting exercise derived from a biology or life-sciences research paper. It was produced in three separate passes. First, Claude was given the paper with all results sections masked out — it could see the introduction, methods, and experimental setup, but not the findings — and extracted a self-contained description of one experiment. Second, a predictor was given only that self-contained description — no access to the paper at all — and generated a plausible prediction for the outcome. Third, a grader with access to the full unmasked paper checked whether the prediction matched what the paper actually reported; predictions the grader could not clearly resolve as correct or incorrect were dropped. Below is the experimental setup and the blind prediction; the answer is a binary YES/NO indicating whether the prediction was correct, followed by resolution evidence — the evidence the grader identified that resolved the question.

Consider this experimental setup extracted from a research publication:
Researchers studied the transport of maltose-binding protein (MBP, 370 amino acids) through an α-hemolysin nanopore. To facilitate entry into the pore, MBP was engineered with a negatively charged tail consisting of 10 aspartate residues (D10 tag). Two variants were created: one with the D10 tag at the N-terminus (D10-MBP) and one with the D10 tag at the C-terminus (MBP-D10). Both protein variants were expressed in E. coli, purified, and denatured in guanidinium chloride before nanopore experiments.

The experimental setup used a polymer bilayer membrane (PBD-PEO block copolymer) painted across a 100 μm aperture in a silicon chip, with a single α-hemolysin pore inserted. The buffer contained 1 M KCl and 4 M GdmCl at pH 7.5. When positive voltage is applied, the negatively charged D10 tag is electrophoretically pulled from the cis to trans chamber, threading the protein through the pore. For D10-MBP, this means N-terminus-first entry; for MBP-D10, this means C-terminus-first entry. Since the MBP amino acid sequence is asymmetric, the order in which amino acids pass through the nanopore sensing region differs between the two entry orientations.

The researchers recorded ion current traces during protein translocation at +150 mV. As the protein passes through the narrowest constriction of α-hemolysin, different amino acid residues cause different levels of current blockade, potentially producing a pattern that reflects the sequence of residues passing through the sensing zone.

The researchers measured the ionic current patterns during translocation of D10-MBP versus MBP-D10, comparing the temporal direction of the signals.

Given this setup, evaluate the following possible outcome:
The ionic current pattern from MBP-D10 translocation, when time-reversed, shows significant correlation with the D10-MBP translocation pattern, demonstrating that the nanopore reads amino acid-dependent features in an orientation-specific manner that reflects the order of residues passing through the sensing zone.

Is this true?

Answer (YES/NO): YES